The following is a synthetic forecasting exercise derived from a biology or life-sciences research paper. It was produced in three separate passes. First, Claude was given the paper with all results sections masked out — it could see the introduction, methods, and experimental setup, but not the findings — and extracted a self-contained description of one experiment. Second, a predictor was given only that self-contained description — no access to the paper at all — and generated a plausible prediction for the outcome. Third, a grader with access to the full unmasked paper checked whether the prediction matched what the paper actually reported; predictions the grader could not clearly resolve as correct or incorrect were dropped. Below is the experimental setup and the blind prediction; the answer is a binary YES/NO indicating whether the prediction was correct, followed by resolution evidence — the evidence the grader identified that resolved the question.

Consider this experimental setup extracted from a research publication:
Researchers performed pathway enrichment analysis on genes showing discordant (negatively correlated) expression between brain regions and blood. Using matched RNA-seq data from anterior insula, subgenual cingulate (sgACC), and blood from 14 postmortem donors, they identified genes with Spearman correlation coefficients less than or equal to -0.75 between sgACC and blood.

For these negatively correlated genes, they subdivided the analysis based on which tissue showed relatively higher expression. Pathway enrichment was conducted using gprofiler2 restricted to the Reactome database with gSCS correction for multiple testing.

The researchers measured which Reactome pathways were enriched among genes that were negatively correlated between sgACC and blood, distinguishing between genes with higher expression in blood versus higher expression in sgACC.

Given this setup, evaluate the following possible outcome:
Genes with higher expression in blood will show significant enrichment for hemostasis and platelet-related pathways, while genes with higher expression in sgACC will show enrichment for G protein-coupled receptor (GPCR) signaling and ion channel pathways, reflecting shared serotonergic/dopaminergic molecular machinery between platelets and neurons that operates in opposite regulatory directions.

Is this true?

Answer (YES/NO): NO